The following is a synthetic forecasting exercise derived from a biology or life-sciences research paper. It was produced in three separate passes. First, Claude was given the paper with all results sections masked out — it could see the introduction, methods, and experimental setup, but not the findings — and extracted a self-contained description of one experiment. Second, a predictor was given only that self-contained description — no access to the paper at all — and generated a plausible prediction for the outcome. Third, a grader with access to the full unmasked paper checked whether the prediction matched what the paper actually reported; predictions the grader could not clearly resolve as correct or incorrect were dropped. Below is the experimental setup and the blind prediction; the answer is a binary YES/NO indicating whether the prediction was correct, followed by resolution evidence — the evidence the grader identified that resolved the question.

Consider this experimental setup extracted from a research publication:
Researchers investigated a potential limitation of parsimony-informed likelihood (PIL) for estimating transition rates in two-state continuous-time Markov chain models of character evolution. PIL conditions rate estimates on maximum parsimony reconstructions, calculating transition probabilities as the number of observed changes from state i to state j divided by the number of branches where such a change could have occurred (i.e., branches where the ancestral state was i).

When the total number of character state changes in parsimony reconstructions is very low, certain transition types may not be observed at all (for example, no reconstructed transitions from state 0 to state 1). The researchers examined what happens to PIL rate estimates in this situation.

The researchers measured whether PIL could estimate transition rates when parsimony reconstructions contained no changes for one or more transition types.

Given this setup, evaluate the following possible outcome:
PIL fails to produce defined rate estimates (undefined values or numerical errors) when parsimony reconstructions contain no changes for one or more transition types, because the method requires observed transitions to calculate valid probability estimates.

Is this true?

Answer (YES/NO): YES